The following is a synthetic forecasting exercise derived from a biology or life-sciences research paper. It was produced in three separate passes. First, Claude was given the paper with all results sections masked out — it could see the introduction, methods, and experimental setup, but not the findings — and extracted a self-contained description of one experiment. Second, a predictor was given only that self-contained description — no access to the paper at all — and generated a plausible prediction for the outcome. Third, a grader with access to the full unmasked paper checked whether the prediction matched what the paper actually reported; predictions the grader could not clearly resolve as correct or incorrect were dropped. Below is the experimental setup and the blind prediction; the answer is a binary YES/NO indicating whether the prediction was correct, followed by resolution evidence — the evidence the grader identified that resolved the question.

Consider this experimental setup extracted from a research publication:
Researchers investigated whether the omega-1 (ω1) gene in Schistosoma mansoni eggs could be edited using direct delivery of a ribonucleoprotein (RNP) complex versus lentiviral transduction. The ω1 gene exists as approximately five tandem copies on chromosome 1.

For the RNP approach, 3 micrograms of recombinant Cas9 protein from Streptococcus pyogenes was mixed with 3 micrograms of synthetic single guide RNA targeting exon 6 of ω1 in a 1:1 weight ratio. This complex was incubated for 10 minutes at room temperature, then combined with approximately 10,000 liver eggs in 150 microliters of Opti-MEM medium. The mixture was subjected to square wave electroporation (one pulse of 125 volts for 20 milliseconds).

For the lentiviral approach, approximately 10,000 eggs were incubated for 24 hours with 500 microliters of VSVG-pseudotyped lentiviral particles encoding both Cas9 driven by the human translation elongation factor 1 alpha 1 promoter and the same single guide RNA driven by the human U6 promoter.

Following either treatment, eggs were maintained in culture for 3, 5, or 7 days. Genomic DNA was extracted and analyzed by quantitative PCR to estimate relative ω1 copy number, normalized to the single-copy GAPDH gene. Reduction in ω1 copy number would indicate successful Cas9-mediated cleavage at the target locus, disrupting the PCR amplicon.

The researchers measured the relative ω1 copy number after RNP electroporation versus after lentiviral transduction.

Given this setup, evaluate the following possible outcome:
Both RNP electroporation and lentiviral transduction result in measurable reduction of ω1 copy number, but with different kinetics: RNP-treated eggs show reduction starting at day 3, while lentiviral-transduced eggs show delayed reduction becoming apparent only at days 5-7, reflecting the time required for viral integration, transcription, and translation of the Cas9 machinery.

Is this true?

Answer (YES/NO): NO